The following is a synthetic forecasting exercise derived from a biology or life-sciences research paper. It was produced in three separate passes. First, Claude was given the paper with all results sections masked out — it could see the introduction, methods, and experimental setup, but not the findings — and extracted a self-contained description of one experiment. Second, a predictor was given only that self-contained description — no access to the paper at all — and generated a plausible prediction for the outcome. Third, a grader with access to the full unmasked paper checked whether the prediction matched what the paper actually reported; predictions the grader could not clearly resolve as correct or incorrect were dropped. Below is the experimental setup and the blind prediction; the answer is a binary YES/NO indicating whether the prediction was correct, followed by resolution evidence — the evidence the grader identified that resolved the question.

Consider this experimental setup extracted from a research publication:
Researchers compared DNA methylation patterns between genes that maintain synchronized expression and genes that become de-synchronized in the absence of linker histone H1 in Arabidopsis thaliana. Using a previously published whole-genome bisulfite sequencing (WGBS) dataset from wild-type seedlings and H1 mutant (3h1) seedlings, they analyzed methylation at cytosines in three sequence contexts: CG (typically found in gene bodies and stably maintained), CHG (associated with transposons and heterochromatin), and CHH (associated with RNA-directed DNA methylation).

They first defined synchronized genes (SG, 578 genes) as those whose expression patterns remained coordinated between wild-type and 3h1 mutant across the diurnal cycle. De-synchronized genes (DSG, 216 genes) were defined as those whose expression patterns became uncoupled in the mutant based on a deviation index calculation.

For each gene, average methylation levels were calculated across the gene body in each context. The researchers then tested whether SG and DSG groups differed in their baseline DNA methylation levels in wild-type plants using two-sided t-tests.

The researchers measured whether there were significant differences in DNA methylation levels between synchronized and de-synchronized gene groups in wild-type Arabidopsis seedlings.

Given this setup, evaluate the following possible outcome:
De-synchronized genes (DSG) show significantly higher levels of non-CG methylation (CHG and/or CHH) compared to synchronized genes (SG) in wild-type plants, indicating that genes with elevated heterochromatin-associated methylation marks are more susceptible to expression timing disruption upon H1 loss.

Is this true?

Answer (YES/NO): NO